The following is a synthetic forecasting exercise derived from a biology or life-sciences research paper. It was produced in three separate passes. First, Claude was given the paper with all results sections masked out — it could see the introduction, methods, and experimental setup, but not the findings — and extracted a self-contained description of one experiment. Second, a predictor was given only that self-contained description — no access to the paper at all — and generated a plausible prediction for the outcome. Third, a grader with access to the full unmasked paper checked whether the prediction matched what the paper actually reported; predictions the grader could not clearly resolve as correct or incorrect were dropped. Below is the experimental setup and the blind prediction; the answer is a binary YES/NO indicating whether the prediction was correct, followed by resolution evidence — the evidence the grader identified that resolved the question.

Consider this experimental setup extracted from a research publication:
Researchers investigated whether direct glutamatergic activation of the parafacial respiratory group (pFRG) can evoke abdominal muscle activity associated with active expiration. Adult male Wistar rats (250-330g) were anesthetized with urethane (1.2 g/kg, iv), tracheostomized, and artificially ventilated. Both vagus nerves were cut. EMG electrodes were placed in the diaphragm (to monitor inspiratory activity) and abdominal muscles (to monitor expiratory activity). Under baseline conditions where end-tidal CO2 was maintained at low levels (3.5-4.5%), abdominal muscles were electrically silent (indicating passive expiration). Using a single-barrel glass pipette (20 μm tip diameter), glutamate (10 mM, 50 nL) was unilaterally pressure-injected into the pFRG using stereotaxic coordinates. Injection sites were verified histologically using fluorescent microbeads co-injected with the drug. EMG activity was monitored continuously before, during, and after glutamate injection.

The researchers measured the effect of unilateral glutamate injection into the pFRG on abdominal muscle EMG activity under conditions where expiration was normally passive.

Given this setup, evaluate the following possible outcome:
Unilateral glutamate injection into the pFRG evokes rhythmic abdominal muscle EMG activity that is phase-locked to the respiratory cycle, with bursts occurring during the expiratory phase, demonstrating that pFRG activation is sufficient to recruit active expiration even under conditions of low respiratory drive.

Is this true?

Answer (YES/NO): YES